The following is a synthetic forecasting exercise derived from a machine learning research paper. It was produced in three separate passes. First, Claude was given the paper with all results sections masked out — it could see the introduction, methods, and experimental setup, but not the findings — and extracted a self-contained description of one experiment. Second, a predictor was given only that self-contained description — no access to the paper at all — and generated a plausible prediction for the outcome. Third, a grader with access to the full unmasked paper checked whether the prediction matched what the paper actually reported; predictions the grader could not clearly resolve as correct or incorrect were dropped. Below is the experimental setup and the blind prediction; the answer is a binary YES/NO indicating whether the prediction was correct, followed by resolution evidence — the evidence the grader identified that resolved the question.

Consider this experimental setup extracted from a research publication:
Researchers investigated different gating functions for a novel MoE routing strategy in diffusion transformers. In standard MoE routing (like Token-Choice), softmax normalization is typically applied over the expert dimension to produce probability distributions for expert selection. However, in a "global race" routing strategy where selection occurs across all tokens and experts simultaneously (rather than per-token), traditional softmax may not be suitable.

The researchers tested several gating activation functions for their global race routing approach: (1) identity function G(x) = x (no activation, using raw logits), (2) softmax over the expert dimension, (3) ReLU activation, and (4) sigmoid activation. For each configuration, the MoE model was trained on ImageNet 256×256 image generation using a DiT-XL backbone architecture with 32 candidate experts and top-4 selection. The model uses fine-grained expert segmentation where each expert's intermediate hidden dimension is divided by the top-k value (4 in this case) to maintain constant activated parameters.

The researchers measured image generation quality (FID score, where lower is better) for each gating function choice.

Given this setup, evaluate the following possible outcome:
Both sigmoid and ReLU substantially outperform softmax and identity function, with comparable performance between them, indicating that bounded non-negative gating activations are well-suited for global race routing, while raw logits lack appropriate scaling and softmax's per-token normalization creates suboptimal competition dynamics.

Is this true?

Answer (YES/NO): NO